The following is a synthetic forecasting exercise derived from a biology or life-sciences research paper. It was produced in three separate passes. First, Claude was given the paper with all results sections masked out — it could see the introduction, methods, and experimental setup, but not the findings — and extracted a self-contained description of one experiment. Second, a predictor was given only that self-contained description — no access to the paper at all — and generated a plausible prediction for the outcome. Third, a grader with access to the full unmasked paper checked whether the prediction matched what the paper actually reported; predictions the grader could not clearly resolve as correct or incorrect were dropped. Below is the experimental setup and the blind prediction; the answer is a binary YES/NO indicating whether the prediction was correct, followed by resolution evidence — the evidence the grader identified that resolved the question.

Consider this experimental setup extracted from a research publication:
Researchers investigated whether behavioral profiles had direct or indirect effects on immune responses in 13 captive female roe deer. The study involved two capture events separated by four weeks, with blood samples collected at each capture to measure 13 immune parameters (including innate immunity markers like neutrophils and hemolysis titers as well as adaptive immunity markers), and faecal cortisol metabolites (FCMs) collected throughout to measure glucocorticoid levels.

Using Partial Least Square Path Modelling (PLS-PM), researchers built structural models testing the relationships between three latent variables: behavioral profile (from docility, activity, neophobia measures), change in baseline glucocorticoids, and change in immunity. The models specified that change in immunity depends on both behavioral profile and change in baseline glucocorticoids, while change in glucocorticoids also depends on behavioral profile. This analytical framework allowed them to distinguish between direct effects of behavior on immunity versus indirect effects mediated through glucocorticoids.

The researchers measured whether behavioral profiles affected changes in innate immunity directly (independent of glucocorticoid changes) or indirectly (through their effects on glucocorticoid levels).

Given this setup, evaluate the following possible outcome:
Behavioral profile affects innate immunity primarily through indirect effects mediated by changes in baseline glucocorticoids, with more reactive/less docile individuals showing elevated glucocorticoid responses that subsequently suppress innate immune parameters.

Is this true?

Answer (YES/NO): NO